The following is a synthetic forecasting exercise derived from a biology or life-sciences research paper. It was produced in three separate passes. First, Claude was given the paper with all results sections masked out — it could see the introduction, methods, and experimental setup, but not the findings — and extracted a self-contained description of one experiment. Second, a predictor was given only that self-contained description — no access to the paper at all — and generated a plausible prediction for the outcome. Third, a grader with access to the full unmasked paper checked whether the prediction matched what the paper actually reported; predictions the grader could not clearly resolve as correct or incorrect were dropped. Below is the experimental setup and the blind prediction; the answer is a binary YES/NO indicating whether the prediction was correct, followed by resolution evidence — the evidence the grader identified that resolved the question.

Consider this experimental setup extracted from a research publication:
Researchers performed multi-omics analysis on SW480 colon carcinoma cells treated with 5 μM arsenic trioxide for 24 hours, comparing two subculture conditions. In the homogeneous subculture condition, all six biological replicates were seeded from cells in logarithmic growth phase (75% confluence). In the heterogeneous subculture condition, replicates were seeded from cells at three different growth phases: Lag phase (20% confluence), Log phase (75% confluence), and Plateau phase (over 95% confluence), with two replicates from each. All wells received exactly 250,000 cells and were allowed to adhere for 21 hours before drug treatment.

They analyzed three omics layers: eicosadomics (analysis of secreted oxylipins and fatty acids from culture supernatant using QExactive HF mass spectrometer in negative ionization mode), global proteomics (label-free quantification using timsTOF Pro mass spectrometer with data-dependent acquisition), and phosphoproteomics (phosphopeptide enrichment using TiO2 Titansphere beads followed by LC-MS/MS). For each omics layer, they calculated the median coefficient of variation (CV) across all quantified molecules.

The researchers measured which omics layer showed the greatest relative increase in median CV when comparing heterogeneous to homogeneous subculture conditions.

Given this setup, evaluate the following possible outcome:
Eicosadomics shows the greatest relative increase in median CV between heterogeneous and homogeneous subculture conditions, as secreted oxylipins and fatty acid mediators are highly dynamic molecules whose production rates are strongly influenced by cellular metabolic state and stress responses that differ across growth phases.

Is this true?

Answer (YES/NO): YES